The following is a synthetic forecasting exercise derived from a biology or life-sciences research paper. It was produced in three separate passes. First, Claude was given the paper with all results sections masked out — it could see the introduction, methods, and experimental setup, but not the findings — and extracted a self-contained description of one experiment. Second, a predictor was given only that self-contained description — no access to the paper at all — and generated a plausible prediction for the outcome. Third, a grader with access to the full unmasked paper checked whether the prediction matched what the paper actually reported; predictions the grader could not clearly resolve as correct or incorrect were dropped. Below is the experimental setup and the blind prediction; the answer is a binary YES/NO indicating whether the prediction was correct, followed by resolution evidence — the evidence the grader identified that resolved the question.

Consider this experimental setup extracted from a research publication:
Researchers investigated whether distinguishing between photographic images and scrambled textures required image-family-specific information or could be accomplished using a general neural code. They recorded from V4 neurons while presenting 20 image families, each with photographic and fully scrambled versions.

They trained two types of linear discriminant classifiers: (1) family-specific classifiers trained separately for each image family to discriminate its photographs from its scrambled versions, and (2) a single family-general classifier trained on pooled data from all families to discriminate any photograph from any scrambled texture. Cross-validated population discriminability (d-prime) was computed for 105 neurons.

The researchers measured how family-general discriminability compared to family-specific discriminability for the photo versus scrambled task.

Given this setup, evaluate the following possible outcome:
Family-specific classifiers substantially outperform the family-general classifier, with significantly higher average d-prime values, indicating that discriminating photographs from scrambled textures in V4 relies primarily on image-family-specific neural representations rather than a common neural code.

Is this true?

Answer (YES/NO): NO